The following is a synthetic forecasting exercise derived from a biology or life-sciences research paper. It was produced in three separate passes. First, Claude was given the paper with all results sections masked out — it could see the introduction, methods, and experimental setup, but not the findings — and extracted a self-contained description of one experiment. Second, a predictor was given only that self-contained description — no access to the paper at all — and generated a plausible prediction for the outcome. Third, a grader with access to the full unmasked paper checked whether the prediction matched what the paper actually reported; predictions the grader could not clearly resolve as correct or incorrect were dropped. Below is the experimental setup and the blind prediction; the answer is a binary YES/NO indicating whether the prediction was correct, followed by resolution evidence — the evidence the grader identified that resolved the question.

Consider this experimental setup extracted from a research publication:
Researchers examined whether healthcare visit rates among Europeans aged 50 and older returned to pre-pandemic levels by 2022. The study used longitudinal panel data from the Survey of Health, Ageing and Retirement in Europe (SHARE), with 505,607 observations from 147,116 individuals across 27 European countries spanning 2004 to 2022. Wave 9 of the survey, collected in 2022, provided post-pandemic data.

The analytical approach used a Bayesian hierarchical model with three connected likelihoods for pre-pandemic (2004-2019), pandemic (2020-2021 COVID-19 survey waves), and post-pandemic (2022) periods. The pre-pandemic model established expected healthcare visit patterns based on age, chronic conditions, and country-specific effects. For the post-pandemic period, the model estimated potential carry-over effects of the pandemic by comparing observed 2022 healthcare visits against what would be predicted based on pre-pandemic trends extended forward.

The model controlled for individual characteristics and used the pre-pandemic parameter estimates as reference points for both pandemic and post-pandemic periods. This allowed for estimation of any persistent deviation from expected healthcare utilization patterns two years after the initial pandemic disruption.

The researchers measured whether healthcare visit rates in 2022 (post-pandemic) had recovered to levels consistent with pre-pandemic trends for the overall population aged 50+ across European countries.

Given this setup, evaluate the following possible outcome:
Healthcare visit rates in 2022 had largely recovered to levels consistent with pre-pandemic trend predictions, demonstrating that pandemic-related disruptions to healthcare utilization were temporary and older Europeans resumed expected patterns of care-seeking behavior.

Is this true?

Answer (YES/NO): YES